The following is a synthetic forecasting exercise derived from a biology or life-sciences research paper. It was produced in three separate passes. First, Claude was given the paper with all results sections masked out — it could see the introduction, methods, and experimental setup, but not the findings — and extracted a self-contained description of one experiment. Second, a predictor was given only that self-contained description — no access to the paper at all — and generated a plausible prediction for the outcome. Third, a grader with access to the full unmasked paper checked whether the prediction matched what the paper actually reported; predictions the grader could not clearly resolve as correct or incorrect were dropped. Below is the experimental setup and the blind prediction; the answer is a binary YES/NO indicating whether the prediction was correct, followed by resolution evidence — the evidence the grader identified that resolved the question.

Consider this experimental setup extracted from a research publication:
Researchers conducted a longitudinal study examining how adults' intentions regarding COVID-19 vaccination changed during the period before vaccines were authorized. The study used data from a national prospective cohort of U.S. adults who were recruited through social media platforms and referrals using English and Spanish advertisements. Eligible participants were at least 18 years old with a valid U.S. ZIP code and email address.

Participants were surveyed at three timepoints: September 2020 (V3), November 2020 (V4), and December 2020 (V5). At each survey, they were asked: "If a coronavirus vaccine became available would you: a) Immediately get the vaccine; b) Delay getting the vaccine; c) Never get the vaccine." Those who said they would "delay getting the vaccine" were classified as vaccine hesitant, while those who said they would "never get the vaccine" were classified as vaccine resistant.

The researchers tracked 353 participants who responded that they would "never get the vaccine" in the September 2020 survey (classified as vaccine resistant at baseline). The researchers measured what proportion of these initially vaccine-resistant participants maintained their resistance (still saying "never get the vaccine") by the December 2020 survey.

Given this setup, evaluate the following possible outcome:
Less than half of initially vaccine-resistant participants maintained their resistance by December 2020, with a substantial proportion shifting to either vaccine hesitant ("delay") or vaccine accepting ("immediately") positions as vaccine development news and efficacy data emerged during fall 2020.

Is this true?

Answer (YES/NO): YES